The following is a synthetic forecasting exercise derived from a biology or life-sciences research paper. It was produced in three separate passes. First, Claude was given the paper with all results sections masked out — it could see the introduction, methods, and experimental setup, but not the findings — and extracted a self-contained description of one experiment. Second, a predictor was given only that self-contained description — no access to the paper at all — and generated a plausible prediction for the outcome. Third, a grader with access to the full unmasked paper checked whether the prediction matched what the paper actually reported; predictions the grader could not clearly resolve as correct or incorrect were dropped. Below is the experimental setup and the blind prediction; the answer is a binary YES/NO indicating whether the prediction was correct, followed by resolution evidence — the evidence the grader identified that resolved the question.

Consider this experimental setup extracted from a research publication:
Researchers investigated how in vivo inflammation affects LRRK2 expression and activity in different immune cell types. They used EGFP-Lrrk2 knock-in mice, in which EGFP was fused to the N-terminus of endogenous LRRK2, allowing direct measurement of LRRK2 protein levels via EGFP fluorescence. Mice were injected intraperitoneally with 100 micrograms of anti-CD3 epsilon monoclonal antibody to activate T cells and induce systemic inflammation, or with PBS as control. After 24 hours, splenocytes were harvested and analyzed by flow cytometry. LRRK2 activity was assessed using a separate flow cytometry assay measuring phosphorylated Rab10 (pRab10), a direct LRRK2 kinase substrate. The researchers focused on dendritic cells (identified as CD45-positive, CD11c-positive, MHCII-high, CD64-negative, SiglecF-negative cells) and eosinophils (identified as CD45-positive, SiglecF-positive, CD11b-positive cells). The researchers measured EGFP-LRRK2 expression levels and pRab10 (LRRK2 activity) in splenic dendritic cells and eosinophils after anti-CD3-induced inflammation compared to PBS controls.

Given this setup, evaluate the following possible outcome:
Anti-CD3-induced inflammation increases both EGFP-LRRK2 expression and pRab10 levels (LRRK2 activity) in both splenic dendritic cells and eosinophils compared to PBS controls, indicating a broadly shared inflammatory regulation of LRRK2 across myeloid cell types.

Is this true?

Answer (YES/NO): NO